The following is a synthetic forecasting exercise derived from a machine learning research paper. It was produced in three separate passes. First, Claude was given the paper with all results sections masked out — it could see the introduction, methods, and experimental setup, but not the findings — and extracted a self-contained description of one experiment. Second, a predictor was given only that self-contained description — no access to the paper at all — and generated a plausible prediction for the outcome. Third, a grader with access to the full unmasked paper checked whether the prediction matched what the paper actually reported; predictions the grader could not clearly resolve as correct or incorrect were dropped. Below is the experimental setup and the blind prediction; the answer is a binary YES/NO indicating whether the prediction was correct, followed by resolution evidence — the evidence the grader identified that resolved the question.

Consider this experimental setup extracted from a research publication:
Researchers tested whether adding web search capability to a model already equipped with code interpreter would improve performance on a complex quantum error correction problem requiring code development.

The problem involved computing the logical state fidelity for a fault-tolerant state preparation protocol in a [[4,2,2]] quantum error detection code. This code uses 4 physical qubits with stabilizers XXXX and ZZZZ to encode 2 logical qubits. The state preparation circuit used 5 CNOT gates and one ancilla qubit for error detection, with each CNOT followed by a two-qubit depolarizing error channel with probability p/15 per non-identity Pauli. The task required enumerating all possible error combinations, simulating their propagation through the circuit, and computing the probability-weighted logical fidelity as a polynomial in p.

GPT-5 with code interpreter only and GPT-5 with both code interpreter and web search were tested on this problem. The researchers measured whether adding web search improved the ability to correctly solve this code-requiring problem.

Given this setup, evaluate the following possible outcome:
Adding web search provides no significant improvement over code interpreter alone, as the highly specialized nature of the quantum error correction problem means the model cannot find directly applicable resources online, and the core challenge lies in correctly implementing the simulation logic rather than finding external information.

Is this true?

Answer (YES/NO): NO